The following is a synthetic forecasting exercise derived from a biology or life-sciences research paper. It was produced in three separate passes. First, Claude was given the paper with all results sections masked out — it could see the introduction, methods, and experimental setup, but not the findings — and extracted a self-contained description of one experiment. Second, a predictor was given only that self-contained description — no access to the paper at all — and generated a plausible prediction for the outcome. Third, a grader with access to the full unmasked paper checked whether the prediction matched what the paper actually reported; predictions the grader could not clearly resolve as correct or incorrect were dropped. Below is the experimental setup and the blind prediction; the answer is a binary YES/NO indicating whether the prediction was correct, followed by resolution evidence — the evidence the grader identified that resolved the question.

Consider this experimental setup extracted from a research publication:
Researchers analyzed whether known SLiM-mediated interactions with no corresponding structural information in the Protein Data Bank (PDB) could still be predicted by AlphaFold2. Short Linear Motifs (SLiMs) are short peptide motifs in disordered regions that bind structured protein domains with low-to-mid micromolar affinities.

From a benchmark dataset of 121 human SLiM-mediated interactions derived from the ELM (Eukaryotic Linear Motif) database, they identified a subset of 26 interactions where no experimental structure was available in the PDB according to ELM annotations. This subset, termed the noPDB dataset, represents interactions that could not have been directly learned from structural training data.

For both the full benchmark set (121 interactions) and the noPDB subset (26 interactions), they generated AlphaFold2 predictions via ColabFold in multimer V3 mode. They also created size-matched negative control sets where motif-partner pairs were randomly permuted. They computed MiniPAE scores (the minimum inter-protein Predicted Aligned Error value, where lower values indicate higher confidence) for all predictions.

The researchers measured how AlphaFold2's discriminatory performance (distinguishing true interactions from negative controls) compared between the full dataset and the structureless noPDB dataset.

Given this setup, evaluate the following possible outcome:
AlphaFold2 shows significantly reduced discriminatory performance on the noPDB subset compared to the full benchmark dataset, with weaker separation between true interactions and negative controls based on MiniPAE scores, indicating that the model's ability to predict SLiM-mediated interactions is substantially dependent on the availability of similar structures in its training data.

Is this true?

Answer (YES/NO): NO